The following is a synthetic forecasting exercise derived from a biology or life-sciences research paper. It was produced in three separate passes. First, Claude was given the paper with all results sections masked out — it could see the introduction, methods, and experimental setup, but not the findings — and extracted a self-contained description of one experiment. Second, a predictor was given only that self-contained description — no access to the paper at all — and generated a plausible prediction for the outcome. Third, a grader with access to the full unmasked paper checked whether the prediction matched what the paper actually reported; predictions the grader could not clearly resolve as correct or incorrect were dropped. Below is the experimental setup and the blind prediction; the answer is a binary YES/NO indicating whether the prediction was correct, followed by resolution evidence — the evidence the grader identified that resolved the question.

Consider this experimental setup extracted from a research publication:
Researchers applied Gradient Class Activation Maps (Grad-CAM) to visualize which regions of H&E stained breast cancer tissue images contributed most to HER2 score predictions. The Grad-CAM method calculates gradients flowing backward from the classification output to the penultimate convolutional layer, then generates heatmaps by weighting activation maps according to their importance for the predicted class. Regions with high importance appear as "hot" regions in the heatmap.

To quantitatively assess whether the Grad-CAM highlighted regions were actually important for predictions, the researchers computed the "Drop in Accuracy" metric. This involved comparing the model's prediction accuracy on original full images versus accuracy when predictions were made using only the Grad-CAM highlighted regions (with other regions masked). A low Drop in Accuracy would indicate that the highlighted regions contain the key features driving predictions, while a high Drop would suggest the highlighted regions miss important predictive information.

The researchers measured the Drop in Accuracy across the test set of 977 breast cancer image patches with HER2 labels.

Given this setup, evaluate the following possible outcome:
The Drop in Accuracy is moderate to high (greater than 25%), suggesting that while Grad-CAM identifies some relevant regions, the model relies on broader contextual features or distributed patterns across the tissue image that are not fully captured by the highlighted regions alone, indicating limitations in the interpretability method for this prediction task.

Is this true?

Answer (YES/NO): NO